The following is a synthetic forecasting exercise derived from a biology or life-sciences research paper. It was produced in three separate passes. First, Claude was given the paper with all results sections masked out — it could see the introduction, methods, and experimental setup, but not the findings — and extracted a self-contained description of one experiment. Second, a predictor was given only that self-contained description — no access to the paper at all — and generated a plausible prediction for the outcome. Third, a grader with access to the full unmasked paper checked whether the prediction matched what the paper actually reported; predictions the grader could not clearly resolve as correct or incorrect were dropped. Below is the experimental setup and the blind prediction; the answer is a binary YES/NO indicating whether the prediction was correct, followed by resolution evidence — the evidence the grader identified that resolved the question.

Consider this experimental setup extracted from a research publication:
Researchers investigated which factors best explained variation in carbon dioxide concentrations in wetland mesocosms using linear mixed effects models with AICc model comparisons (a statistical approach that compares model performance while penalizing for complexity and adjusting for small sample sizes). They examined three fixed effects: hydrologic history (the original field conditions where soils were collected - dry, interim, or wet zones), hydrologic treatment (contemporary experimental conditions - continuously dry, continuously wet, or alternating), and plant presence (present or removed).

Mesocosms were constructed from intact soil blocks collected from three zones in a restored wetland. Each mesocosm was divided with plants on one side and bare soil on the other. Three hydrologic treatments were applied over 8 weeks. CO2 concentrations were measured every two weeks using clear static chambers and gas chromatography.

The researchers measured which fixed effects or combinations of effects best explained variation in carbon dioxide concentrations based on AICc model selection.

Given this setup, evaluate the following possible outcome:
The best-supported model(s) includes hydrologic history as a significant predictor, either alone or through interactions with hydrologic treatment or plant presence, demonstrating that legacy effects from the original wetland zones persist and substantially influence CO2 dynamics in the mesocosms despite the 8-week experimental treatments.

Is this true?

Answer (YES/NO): NO